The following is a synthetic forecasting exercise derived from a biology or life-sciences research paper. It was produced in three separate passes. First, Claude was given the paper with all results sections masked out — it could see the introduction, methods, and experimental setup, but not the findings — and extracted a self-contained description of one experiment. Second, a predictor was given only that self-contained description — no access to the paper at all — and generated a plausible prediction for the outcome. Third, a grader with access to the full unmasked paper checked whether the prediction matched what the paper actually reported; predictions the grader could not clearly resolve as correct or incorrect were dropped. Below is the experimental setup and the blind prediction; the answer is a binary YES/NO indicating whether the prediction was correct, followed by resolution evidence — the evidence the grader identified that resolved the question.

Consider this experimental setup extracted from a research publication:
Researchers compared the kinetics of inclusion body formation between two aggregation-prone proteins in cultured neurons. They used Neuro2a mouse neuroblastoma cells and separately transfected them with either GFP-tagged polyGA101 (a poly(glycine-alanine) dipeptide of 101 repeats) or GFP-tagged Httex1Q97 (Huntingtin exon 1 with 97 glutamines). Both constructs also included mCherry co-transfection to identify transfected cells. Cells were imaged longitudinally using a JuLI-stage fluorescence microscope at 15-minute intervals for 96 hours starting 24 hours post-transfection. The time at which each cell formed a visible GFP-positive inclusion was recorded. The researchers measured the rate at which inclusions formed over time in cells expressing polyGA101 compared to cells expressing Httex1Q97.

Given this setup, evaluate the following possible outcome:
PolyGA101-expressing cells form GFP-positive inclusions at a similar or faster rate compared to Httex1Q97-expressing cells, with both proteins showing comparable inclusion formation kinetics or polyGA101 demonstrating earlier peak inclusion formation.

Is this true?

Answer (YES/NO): YES